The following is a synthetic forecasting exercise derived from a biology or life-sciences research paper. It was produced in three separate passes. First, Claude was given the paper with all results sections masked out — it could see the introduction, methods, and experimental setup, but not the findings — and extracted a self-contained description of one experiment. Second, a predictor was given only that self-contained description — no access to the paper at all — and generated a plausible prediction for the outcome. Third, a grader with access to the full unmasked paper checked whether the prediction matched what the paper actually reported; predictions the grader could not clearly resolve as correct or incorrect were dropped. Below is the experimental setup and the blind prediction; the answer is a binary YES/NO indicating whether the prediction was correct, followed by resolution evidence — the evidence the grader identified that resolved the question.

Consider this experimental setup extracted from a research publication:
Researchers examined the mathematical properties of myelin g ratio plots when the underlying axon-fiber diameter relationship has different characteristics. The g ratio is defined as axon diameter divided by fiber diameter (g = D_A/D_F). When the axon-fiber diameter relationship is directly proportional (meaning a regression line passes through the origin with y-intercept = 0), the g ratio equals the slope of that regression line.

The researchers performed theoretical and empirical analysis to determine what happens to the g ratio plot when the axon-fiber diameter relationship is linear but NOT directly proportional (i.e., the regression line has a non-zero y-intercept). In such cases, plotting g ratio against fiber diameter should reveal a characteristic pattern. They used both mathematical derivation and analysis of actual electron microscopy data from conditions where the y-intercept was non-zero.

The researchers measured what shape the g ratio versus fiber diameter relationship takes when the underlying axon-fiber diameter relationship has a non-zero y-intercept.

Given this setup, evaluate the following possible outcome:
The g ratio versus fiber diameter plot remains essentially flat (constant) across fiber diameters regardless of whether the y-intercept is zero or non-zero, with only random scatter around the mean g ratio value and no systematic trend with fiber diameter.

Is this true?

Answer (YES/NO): NO